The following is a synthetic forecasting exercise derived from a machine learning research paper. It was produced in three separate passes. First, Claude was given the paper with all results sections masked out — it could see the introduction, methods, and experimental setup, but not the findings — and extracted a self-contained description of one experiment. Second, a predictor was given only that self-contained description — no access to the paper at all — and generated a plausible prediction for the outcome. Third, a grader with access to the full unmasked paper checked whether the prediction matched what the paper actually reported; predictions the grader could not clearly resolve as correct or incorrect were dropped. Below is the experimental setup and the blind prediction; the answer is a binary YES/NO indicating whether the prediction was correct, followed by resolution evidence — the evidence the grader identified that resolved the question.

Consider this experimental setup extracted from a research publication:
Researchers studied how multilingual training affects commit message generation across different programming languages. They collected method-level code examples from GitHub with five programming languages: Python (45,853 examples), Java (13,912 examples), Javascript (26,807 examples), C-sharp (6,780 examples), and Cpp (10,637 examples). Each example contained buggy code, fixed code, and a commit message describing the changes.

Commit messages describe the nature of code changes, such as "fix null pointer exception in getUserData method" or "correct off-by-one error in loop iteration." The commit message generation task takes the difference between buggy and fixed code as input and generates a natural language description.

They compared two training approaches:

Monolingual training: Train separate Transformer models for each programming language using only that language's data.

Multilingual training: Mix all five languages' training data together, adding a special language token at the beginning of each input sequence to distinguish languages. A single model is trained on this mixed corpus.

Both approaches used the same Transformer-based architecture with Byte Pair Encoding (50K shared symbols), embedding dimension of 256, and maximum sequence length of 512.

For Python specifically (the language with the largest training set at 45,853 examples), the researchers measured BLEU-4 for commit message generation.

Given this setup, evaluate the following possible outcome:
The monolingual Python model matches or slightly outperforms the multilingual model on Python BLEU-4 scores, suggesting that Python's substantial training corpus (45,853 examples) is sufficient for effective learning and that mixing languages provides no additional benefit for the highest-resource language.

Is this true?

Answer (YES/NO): NO